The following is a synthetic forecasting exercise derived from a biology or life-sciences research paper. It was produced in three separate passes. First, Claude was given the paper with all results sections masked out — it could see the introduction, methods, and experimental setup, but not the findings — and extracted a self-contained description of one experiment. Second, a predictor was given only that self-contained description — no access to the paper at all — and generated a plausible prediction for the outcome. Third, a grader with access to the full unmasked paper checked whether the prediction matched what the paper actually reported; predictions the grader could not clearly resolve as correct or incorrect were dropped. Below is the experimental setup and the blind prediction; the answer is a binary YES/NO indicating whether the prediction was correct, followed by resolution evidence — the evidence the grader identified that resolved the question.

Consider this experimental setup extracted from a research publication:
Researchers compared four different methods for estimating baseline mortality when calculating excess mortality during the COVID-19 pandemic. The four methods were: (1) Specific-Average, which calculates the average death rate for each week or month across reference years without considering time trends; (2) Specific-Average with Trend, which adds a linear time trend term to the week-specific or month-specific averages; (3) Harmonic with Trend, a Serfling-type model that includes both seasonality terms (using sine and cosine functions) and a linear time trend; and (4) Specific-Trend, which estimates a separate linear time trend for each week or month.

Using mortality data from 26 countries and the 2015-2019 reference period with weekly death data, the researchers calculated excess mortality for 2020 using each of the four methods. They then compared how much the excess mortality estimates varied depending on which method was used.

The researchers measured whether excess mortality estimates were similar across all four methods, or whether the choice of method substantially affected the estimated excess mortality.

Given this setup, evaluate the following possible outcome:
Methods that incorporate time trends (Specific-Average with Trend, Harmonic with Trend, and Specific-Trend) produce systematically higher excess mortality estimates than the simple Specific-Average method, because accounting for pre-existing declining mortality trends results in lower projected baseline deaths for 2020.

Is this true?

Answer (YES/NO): NO